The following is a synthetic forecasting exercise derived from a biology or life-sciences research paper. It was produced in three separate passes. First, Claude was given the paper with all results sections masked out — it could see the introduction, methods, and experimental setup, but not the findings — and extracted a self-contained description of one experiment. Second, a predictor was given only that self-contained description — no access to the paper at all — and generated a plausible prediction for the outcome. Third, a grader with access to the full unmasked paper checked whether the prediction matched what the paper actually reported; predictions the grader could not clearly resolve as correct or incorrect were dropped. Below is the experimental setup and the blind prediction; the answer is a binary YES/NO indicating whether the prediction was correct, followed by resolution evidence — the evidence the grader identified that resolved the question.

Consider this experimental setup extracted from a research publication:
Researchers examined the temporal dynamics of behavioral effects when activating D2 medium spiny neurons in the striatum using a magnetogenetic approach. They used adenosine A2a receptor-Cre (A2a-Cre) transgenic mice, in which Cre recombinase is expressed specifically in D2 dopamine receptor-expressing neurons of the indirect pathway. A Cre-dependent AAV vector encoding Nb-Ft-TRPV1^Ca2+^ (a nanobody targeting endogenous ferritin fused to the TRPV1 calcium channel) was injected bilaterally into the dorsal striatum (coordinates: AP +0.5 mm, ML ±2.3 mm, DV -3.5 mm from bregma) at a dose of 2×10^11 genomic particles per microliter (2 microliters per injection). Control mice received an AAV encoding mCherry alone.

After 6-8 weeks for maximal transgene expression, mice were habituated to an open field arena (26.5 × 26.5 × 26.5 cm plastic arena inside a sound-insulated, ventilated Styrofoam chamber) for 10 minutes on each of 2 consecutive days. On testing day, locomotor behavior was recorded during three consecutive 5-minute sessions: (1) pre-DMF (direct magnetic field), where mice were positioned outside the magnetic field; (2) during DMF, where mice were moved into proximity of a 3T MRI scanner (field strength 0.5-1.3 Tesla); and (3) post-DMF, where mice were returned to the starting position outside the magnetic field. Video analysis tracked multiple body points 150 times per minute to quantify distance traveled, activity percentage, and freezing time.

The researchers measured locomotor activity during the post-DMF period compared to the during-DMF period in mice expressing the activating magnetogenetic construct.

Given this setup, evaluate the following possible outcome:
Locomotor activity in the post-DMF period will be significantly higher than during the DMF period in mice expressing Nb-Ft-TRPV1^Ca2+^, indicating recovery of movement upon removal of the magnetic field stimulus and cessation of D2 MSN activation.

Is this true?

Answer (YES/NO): YES